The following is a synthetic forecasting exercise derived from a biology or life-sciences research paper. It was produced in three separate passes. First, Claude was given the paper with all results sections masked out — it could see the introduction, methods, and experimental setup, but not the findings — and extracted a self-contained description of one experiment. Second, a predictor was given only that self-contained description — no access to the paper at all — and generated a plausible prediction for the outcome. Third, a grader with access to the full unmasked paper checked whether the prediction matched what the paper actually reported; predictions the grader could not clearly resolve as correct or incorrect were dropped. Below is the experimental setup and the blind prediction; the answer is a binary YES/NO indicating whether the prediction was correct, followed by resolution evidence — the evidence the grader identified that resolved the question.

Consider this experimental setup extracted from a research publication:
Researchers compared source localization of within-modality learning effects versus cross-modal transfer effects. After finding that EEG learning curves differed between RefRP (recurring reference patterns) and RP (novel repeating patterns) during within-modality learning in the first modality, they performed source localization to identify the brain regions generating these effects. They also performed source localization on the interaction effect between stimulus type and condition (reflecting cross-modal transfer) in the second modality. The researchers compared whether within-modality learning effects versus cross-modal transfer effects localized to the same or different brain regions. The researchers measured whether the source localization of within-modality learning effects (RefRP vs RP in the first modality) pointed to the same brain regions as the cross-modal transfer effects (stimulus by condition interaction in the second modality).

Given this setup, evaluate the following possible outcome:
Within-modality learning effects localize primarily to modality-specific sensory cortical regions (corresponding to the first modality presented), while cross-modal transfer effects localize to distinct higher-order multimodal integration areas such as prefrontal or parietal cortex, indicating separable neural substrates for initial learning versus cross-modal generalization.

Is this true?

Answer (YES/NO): YES